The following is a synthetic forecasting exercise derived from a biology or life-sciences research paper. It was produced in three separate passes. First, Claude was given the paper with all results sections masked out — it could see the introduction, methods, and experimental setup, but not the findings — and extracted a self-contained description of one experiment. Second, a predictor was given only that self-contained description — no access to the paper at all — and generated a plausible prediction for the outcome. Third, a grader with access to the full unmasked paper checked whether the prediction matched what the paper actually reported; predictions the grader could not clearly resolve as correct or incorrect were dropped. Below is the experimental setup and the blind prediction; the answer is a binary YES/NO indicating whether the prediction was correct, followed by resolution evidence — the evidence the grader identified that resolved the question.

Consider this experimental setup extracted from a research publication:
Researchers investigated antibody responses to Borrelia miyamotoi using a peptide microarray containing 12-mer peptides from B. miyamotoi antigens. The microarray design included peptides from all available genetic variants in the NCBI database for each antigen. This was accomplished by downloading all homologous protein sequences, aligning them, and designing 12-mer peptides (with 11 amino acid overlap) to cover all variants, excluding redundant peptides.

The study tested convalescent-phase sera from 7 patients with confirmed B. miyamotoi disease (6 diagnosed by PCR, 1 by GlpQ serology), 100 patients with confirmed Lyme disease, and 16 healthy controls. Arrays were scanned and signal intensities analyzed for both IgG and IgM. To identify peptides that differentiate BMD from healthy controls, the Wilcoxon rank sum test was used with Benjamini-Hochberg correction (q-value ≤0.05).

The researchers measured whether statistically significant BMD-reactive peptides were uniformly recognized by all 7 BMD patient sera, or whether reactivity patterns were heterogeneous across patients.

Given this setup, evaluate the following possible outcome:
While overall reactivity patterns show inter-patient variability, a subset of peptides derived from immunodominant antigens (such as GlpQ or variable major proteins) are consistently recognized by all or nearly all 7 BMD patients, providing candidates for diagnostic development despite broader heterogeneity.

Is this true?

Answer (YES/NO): YES